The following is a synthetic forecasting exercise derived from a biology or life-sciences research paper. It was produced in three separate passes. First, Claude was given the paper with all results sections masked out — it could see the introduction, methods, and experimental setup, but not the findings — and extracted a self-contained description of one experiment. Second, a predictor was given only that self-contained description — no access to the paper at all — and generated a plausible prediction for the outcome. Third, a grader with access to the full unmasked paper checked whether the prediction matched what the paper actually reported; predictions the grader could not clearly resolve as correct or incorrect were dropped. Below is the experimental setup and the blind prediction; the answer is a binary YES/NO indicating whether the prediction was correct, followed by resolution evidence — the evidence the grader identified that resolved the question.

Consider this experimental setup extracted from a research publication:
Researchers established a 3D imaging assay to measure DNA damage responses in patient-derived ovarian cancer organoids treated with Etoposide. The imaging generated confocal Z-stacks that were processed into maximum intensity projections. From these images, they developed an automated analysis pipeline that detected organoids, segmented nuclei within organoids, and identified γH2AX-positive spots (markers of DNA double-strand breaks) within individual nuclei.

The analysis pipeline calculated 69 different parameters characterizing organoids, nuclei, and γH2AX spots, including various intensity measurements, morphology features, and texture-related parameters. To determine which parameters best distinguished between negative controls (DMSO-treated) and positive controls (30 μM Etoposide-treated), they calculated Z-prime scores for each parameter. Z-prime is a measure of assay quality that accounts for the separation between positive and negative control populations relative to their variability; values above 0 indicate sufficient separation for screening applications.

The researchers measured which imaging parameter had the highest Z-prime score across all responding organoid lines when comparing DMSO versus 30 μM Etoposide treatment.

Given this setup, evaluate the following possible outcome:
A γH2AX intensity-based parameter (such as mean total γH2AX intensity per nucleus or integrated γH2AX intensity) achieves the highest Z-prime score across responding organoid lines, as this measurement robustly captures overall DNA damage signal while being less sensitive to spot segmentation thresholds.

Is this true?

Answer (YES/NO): NO